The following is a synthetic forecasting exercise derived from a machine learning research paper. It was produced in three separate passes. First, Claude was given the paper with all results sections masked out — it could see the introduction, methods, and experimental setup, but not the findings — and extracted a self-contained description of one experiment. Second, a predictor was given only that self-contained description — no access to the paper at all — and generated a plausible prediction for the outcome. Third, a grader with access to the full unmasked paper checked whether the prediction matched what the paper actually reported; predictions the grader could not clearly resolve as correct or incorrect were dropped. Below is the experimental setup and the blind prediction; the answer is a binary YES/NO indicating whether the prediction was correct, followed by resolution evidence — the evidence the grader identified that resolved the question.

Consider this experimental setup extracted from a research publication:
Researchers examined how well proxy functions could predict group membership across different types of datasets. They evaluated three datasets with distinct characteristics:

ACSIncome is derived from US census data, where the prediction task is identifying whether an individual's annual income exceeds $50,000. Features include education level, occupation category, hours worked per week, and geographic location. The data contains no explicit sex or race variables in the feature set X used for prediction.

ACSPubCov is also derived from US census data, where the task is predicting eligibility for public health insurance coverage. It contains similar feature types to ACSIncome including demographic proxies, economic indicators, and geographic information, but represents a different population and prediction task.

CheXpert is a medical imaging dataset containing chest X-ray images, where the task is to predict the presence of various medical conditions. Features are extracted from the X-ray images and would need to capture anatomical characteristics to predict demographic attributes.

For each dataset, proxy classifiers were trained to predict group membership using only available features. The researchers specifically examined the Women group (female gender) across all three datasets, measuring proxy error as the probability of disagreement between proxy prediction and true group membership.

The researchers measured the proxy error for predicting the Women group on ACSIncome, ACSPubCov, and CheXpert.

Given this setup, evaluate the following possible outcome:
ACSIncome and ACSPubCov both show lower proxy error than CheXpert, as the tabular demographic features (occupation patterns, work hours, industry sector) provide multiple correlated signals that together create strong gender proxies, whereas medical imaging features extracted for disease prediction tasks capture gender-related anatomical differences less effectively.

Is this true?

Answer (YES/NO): NO